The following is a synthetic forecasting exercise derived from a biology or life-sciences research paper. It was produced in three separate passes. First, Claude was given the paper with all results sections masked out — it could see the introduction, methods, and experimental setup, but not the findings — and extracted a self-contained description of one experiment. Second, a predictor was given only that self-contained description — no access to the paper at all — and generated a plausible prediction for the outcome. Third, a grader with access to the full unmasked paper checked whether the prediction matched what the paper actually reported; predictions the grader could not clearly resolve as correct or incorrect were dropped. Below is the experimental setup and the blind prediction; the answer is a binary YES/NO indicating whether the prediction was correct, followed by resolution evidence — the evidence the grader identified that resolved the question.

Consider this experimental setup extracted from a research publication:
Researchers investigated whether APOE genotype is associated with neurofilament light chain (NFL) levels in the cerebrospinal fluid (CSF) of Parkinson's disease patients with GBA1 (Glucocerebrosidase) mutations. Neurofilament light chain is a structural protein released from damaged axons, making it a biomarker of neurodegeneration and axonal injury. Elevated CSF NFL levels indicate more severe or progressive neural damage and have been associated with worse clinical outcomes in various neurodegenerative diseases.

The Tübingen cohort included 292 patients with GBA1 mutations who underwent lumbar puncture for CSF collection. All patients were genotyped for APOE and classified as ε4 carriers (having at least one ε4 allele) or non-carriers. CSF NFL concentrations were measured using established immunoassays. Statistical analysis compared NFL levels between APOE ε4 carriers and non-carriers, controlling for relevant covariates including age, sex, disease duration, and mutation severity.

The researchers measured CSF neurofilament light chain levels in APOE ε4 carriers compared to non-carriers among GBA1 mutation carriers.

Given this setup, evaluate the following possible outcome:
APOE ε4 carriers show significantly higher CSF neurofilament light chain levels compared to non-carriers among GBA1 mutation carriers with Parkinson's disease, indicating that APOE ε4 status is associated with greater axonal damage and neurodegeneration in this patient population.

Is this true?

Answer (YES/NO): NO